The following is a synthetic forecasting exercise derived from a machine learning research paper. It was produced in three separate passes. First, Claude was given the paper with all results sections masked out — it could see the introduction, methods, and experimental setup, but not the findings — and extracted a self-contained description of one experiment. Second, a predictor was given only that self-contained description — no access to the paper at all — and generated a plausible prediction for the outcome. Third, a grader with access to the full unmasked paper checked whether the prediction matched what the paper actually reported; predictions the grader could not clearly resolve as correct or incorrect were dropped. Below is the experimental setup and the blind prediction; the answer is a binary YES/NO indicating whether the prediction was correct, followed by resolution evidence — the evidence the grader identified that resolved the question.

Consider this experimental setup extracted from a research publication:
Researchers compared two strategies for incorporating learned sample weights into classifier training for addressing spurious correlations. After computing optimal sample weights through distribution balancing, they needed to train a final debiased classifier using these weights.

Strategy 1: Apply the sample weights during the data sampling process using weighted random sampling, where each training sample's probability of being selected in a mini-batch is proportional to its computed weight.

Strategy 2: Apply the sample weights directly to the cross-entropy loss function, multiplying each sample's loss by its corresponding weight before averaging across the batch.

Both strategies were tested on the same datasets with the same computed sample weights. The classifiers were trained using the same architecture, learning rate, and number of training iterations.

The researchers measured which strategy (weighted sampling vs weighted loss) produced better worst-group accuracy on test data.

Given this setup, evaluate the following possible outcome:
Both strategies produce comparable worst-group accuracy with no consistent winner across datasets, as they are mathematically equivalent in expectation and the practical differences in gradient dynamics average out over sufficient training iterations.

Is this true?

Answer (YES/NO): NO